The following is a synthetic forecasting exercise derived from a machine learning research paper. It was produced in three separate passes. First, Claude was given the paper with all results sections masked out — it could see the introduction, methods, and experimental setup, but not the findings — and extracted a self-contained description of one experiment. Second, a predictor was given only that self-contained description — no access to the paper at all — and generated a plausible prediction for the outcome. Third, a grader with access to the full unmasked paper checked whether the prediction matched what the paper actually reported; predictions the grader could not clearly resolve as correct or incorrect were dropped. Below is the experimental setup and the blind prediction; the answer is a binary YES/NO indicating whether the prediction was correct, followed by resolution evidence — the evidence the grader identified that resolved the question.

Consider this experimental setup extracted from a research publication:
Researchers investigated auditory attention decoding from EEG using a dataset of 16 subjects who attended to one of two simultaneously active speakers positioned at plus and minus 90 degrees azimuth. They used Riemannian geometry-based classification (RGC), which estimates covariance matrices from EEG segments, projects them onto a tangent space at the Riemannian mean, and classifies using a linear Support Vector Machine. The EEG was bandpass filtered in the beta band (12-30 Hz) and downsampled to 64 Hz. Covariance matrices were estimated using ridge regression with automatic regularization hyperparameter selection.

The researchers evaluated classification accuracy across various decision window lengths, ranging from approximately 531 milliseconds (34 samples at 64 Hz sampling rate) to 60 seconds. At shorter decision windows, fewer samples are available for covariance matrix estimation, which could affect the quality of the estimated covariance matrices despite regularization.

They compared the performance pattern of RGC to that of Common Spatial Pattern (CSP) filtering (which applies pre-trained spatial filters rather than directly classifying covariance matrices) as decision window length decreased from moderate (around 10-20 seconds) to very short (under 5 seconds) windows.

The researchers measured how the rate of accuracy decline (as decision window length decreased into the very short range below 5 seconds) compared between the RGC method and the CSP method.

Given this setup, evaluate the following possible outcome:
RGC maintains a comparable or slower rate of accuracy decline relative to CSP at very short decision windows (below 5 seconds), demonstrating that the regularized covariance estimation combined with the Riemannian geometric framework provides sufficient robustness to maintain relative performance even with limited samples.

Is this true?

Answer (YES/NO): NO